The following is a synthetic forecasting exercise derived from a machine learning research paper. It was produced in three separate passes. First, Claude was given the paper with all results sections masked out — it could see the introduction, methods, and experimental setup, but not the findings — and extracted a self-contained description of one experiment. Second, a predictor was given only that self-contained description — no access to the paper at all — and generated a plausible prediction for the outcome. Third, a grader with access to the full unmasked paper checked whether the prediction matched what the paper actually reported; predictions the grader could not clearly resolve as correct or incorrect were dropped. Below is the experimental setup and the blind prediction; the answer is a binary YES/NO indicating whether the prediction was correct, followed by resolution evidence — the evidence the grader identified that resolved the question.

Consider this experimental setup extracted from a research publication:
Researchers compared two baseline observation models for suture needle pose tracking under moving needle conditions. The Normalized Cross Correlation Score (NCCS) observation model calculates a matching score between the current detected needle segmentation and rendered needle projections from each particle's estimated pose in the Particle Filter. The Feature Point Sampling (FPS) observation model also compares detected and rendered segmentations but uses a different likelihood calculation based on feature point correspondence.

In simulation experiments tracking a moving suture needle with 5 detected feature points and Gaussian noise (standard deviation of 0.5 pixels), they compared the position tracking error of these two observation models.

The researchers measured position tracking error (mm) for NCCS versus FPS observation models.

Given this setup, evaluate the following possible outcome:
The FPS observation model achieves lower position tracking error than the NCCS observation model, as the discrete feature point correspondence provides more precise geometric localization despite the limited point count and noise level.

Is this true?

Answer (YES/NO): YES